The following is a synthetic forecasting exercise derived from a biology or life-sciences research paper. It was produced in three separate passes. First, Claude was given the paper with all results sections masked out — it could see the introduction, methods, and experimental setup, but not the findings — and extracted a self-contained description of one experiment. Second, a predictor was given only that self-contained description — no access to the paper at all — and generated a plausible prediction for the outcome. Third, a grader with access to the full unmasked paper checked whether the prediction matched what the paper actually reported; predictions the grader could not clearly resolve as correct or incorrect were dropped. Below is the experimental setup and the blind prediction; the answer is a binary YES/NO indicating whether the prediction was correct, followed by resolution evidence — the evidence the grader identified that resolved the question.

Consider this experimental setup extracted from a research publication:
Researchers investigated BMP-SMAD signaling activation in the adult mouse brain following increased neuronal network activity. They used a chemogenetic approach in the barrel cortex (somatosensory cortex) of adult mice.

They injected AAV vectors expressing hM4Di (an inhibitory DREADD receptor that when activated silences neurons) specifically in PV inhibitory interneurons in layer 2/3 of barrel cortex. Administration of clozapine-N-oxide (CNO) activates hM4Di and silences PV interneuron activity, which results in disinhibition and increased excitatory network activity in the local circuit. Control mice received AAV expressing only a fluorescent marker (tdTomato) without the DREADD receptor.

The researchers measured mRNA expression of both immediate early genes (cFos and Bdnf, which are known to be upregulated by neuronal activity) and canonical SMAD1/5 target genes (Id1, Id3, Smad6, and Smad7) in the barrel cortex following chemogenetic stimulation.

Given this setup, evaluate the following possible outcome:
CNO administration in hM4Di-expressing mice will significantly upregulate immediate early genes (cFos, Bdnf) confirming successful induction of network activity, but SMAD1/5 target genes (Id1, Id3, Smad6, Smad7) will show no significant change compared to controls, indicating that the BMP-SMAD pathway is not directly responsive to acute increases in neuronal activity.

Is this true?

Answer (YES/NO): NO